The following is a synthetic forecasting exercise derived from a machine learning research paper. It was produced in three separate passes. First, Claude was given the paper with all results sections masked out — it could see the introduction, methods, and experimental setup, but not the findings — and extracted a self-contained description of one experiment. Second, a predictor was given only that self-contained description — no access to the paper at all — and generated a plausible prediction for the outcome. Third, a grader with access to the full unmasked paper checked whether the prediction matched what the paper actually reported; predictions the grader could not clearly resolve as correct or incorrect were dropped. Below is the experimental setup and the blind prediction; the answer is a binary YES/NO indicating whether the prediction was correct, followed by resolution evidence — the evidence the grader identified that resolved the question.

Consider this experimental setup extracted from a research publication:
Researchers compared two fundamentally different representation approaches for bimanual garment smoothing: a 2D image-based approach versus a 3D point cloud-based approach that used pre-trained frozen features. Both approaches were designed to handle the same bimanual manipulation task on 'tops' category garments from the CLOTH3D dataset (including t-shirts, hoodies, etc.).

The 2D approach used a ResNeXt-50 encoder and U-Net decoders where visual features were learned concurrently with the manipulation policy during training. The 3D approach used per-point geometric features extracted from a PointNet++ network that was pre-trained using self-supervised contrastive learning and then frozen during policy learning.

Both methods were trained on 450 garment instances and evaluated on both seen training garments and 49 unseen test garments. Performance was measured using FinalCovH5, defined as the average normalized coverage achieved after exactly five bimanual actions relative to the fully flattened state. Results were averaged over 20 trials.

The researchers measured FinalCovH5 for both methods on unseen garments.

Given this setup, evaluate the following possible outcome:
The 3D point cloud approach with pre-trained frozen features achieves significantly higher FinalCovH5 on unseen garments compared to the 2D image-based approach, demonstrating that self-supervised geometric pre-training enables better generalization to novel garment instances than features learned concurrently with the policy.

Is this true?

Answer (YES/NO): YES